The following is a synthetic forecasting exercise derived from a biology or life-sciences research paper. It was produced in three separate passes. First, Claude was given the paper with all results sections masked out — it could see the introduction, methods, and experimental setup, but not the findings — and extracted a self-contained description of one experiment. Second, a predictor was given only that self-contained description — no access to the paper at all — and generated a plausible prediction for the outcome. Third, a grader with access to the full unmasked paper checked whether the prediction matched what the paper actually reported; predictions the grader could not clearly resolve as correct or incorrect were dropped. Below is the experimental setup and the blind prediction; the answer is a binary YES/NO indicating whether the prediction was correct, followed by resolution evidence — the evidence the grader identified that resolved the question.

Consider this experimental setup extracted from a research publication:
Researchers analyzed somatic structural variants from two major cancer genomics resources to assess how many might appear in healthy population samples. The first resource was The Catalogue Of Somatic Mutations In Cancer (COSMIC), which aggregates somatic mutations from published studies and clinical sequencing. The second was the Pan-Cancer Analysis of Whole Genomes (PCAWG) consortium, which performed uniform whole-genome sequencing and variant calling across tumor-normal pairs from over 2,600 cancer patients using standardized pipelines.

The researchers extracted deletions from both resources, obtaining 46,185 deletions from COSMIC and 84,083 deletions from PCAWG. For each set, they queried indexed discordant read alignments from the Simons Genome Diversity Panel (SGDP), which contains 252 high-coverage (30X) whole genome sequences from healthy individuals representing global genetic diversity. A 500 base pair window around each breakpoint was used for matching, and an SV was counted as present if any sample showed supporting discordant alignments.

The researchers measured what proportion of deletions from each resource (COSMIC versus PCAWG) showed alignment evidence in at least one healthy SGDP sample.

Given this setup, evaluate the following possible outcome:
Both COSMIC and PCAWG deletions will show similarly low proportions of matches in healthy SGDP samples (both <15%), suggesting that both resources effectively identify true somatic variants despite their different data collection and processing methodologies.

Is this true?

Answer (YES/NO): NO